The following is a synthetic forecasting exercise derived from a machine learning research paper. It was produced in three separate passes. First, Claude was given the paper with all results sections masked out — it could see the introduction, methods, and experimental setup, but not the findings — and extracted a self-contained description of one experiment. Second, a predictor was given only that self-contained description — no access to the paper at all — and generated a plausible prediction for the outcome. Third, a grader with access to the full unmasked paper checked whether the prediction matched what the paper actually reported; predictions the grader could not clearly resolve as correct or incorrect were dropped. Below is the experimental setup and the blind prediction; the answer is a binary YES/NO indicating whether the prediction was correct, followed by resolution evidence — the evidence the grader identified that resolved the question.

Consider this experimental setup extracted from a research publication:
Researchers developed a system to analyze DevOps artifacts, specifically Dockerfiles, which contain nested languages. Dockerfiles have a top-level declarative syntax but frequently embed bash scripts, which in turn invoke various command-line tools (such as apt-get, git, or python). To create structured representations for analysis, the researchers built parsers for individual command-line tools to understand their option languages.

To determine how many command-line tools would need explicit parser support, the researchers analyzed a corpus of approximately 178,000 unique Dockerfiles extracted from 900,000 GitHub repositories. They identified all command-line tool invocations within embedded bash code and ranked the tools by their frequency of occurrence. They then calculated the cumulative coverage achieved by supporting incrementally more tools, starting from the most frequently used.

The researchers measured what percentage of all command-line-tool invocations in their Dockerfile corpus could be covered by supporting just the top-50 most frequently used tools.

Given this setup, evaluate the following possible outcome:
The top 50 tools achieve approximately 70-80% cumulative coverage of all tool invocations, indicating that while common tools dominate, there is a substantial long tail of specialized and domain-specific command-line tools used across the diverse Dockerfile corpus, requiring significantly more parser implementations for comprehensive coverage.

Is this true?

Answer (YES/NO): NO